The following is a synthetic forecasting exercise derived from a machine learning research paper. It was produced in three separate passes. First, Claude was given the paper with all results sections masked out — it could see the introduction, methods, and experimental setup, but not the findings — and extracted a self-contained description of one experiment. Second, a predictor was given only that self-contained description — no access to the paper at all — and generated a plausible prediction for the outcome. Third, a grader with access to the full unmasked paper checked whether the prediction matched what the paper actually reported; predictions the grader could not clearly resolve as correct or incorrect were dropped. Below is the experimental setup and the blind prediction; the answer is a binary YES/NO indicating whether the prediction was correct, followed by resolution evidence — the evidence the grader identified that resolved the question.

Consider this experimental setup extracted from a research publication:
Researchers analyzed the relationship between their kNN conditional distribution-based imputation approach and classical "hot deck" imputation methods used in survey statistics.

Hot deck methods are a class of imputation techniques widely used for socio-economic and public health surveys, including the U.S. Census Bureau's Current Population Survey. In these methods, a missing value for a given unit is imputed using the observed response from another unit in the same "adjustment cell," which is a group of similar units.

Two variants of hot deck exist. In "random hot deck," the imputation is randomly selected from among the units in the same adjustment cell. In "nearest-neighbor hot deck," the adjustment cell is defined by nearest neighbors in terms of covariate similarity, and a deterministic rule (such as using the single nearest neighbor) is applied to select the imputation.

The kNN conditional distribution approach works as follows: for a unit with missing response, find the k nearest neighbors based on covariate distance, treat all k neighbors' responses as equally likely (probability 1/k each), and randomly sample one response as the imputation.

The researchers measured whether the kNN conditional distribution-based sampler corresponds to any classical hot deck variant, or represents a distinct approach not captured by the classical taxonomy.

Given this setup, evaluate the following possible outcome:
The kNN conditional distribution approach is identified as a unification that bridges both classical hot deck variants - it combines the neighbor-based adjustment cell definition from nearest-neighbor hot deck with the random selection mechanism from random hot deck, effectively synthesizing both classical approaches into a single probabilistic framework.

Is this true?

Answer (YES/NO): YES